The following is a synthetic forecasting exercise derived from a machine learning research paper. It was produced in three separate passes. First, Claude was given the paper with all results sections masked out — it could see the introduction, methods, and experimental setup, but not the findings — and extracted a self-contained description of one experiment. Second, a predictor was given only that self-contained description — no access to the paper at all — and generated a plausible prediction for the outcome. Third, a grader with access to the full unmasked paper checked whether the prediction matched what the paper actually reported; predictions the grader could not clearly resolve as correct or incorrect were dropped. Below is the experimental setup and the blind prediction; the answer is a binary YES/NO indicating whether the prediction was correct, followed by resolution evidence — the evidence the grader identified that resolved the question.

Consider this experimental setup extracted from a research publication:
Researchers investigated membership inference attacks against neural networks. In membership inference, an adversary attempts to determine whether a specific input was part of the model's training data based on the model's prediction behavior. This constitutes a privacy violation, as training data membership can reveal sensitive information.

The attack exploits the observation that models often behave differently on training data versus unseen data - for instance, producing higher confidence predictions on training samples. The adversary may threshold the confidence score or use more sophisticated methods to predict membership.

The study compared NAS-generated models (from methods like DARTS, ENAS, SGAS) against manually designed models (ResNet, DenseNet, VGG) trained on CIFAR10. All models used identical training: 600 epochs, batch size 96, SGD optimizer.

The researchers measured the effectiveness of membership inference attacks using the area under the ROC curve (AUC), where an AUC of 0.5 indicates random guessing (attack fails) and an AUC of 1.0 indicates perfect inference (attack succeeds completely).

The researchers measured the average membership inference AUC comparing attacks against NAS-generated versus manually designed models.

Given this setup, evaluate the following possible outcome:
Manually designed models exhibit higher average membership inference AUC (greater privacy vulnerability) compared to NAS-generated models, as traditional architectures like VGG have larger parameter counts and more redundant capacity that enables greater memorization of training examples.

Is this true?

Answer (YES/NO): NO